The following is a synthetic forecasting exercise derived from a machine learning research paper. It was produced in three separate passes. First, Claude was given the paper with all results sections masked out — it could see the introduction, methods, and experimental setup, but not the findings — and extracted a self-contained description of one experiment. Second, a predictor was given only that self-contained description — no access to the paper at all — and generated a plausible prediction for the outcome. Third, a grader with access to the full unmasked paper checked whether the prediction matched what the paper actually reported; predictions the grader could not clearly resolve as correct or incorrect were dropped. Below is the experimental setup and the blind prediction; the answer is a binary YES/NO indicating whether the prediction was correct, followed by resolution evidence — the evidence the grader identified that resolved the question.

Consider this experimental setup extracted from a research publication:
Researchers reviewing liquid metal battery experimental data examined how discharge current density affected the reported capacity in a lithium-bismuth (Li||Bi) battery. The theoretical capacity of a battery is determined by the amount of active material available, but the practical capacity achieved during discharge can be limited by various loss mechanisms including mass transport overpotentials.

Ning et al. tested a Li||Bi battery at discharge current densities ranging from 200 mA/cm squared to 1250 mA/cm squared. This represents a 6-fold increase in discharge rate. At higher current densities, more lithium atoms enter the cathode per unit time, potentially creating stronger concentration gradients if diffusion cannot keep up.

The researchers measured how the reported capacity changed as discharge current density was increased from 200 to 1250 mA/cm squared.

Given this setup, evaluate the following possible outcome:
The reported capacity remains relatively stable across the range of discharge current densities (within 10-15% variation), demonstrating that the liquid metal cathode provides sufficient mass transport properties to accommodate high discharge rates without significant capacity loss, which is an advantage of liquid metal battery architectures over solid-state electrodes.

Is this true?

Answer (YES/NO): NO